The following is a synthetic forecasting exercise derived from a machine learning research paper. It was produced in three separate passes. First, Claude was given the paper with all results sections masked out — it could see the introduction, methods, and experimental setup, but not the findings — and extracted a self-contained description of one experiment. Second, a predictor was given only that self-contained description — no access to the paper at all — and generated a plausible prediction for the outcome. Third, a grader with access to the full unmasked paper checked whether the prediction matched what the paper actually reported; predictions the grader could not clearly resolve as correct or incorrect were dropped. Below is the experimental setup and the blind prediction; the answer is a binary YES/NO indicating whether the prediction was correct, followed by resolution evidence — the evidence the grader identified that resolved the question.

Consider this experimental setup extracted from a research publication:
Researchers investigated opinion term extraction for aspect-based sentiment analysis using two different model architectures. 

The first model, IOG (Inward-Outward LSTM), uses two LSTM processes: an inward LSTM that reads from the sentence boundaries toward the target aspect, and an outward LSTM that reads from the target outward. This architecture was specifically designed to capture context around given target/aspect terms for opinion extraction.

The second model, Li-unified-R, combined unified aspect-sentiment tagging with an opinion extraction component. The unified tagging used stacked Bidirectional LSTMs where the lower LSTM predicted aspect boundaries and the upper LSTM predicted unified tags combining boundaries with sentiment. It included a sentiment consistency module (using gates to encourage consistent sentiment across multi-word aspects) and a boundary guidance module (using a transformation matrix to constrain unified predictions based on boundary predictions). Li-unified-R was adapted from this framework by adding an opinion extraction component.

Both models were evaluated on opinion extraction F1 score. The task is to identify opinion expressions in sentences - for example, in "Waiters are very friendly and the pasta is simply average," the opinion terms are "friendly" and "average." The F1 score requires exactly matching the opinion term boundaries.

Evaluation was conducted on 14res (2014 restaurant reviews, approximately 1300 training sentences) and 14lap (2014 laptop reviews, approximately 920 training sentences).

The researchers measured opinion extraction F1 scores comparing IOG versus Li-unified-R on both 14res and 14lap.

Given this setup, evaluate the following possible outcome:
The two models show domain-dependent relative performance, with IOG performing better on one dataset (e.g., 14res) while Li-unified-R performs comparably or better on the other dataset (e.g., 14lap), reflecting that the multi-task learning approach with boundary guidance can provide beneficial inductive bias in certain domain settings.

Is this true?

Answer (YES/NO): NO